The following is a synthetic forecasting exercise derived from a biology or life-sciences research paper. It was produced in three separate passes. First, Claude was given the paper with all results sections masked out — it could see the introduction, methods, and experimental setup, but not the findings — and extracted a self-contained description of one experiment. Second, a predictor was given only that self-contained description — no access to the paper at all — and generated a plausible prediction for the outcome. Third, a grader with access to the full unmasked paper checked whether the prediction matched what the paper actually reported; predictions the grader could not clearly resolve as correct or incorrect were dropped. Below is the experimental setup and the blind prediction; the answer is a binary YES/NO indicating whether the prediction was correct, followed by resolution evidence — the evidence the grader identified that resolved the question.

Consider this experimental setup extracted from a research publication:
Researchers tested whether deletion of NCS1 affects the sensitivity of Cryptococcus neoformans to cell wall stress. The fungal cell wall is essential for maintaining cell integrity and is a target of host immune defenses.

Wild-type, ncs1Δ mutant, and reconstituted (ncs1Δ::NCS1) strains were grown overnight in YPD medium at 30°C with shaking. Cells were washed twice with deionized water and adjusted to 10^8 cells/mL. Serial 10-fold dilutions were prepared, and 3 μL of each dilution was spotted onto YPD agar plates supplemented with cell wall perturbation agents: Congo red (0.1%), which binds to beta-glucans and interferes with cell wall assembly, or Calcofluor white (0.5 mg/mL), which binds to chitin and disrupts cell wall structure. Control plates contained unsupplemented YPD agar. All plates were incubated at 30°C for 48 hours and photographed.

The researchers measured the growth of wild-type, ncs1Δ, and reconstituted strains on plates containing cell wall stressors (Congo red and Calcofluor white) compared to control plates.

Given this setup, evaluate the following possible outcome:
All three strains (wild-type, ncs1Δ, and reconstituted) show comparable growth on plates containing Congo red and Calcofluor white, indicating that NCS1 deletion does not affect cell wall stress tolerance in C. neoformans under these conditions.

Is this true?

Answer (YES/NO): YES